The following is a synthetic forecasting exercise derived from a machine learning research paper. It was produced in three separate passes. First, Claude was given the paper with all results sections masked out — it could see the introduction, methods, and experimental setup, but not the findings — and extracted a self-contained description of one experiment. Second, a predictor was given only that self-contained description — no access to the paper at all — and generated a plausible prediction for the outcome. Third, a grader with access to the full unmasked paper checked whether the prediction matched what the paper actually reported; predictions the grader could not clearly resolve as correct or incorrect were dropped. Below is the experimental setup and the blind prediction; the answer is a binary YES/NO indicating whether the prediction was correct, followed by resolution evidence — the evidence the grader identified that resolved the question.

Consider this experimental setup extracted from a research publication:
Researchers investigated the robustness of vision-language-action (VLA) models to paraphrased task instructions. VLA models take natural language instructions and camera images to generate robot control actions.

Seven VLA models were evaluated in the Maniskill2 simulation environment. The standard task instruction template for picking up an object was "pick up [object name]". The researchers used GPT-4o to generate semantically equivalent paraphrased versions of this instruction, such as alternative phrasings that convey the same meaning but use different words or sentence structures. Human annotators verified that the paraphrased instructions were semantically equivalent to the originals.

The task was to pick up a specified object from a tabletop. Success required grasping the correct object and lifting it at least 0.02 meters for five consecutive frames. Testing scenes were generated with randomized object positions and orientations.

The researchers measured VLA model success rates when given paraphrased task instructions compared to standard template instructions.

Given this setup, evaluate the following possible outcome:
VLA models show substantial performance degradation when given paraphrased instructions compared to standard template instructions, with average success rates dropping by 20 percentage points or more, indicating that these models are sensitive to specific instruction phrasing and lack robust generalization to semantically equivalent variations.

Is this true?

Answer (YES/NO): NO